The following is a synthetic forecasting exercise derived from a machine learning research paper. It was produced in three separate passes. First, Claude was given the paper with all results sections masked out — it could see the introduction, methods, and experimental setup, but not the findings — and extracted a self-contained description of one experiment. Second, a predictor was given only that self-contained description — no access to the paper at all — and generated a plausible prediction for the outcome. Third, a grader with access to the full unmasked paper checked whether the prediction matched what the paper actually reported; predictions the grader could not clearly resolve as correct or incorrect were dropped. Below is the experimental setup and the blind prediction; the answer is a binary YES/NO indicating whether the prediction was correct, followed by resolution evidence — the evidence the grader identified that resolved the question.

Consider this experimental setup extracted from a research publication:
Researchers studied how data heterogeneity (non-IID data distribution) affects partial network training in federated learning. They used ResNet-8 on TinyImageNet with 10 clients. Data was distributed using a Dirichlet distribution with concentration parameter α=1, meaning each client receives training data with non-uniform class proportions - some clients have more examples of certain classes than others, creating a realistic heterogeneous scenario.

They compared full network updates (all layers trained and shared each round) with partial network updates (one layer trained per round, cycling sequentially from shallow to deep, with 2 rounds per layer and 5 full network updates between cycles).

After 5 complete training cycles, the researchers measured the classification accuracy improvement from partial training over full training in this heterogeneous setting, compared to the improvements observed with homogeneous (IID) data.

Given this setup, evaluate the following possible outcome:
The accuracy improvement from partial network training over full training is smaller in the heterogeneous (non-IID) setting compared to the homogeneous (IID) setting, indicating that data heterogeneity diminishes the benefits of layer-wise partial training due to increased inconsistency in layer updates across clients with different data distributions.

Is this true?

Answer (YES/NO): YES